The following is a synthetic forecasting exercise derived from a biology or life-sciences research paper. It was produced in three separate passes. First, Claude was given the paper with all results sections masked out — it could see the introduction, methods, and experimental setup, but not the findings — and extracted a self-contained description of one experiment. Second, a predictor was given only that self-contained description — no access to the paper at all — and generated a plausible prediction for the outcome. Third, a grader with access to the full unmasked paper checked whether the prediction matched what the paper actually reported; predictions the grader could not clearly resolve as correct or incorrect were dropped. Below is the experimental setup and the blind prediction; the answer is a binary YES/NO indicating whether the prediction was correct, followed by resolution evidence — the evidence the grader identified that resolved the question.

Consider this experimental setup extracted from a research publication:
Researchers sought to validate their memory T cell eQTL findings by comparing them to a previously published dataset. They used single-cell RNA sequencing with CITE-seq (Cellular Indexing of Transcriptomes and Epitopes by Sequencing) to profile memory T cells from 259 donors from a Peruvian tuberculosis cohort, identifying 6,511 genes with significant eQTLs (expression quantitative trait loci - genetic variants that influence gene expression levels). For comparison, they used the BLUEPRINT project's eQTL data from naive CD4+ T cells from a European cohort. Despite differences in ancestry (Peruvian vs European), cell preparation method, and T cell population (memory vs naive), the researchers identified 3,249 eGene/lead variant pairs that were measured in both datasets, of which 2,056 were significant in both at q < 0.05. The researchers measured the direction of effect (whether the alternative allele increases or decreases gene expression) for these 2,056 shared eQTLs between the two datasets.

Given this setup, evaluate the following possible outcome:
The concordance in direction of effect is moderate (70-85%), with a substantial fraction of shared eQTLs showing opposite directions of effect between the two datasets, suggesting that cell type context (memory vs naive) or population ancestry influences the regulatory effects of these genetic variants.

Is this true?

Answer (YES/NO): NO